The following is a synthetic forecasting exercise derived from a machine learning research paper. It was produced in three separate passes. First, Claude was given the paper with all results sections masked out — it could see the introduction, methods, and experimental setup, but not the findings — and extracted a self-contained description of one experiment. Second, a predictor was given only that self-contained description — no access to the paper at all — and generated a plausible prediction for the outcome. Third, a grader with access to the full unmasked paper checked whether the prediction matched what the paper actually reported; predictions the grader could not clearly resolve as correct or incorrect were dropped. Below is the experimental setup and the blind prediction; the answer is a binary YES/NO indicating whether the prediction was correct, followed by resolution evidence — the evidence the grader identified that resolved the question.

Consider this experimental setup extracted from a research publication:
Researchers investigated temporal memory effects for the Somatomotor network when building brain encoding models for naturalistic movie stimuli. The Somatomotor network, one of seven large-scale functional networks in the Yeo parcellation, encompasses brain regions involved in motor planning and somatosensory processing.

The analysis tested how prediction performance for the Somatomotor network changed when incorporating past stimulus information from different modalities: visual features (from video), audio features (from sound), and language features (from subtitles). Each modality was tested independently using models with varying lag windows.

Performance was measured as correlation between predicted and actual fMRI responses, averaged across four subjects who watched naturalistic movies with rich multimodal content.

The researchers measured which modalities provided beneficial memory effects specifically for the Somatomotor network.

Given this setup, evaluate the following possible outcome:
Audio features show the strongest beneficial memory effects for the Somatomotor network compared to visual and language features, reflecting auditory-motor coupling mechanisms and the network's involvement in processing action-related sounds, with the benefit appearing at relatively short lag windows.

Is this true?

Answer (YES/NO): NO